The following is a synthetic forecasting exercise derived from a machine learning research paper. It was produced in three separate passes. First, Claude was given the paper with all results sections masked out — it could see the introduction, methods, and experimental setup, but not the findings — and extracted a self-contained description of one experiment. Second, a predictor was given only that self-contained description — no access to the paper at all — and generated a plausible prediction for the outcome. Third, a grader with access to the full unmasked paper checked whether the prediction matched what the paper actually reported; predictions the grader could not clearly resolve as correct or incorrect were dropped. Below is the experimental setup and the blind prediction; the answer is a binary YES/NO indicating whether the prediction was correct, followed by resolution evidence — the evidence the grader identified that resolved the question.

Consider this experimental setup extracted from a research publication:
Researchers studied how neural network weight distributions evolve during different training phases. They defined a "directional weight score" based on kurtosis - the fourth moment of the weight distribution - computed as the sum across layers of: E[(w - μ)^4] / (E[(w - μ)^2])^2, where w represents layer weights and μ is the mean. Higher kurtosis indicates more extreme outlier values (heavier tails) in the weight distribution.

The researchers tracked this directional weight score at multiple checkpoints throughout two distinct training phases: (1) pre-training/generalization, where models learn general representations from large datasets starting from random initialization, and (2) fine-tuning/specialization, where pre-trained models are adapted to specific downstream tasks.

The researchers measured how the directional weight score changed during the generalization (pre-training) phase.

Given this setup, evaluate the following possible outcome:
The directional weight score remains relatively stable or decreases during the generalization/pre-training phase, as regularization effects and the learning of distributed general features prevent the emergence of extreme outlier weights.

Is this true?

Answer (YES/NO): NO